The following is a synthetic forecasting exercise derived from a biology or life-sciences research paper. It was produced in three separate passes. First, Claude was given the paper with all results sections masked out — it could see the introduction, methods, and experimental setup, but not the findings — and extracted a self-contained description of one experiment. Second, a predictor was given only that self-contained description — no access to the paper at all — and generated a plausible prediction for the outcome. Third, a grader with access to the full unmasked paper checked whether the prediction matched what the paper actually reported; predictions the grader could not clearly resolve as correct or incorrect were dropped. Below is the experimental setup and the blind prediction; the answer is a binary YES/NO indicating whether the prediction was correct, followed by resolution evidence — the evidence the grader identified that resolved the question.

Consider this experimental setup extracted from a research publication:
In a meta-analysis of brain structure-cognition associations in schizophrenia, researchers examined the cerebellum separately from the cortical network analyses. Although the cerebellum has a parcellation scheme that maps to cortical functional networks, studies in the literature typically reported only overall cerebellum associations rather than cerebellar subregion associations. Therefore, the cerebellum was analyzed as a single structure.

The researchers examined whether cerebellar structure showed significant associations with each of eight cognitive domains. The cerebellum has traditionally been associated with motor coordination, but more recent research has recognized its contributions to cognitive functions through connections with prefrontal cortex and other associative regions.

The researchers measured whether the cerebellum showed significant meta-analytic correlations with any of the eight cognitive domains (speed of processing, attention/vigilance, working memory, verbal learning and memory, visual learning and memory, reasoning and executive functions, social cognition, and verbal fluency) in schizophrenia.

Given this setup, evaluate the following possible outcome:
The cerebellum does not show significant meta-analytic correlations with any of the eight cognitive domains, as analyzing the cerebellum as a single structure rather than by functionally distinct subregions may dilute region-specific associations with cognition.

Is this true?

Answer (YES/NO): NO